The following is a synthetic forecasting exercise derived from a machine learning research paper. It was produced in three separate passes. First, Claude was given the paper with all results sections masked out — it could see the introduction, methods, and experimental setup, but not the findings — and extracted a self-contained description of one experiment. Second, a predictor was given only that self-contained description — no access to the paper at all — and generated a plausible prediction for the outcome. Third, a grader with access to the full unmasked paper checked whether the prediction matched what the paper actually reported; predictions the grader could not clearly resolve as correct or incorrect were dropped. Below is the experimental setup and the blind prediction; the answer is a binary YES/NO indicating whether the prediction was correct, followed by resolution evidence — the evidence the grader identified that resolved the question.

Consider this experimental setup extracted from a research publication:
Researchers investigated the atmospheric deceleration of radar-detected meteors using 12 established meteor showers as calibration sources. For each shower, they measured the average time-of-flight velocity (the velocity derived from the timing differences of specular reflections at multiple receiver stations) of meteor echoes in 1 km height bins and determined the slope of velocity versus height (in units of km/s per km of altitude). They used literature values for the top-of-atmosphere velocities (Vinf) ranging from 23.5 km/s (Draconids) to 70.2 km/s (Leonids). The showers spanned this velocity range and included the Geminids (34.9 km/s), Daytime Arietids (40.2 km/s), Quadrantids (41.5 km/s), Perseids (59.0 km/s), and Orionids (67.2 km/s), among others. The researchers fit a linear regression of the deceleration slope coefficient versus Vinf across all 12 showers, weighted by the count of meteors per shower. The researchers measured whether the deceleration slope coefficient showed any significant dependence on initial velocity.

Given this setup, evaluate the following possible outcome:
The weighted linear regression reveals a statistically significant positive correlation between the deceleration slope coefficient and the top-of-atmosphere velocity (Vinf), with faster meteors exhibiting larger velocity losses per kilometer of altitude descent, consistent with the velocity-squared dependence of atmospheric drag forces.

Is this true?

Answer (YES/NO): NO